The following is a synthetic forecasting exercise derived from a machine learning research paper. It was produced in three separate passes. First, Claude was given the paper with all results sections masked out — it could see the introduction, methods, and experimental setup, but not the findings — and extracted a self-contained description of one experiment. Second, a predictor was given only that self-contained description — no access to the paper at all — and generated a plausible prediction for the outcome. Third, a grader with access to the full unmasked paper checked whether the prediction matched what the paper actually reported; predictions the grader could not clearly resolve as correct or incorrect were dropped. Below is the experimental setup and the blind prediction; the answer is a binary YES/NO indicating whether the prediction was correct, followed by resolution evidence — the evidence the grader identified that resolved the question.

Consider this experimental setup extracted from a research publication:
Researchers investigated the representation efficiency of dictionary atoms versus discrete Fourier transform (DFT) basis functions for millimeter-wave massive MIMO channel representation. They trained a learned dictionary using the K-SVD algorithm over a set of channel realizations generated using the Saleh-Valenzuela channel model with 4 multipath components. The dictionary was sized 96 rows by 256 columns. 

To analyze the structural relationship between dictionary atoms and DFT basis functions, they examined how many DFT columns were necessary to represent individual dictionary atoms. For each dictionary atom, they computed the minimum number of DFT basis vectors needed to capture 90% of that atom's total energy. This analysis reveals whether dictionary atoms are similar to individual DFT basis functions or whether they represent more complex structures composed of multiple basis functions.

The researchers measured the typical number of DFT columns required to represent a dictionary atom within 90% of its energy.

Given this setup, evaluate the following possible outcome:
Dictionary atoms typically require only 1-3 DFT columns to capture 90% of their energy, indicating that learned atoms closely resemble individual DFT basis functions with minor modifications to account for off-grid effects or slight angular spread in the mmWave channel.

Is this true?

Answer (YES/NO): NO